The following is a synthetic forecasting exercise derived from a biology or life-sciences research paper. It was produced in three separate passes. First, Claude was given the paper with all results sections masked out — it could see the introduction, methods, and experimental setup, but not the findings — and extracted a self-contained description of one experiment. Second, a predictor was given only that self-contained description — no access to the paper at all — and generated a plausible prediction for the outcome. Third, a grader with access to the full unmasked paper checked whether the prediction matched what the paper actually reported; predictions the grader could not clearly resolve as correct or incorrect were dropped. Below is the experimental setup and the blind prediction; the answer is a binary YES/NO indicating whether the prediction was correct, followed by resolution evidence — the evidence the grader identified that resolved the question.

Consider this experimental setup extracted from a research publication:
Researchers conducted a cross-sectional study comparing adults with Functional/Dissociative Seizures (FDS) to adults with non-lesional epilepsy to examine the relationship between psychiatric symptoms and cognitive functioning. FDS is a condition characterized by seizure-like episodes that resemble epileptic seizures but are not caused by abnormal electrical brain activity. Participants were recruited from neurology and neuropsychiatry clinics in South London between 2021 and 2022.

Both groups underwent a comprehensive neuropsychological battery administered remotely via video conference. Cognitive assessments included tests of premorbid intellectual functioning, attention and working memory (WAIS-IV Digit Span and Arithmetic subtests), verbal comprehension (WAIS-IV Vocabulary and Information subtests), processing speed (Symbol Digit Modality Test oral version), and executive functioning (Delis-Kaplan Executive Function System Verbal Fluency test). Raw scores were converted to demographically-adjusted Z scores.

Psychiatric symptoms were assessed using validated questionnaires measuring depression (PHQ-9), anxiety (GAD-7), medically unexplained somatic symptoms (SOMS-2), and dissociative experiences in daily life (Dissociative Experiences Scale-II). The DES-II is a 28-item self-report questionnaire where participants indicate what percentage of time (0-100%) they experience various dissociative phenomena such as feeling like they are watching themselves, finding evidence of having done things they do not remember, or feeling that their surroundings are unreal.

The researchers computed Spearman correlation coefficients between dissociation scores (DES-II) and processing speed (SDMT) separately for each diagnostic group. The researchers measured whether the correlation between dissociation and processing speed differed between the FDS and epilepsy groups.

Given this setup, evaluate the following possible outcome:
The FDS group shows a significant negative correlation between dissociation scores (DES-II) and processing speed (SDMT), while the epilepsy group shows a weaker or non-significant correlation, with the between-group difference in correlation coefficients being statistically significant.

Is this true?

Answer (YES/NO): NO